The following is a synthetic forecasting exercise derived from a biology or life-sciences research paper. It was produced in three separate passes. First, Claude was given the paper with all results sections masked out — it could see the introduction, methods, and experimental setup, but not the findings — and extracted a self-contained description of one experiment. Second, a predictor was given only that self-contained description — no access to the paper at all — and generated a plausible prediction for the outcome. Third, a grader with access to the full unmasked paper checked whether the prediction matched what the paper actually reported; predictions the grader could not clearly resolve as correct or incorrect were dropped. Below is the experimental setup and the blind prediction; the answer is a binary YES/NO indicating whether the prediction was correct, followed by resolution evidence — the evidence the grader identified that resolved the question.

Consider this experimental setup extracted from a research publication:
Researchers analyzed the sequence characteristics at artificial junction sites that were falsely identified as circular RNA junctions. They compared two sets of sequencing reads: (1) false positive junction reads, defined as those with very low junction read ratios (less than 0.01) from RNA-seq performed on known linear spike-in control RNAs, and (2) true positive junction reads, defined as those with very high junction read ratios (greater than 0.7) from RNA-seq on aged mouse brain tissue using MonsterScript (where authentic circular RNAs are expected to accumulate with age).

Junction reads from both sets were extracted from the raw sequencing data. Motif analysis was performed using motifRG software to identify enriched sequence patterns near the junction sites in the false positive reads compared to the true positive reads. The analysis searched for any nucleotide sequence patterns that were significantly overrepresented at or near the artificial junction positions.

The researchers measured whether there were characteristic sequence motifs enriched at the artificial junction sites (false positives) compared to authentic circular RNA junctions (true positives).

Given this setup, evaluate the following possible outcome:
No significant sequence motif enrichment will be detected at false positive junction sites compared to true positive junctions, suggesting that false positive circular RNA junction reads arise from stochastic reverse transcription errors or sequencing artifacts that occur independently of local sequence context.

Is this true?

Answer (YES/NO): NO